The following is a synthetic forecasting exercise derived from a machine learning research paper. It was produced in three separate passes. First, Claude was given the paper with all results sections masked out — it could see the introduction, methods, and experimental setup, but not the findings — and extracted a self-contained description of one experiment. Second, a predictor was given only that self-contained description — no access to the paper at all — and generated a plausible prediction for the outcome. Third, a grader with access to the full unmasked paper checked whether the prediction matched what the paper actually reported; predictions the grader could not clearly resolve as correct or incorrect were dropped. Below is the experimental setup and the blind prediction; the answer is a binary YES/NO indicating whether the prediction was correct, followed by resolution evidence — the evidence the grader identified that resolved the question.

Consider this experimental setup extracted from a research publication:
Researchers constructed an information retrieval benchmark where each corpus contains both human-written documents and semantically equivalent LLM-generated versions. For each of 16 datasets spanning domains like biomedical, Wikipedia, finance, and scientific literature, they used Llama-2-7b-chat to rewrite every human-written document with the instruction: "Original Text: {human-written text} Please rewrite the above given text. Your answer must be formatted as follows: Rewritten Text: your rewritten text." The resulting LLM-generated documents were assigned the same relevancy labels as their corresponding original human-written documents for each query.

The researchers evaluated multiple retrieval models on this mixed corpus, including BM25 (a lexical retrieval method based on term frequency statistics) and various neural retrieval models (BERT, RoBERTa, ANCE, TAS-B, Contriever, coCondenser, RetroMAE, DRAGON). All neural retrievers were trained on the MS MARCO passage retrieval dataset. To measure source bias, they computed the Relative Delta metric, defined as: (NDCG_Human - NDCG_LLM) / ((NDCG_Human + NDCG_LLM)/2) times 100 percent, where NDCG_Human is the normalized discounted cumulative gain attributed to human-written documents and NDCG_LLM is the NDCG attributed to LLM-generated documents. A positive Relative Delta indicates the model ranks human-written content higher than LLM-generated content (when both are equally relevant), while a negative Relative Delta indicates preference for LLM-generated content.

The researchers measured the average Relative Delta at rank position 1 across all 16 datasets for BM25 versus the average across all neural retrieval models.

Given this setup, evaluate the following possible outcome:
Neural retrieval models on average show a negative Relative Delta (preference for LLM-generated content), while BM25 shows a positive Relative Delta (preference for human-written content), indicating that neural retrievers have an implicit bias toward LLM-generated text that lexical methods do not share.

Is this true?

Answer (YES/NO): YES